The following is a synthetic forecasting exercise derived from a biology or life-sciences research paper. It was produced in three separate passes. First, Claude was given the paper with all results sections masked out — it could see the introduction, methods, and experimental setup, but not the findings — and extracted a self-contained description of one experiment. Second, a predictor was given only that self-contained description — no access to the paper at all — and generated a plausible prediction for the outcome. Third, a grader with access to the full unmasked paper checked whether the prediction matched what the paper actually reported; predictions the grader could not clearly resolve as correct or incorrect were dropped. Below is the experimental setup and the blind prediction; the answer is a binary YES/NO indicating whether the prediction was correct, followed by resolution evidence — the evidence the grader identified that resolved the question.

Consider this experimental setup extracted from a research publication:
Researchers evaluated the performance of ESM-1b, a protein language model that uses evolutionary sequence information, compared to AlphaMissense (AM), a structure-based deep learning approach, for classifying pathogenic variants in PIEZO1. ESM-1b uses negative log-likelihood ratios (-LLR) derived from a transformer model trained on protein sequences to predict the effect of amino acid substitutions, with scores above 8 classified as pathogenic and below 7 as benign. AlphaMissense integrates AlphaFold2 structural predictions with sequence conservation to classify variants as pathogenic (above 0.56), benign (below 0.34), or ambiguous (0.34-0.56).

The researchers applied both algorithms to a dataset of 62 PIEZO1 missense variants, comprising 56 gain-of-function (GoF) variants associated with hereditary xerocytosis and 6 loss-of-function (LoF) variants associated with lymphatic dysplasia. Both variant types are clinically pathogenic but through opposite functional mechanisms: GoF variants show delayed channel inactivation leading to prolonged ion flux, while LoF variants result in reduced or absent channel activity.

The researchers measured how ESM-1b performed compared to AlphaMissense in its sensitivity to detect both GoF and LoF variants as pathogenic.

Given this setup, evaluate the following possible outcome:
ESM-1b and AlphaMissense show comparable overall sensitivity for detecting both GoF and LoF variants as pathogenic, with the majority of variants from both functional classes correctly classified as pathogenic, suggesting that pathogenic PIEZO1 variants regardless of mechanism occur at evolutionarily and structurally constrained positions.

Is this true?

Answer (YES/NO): NO